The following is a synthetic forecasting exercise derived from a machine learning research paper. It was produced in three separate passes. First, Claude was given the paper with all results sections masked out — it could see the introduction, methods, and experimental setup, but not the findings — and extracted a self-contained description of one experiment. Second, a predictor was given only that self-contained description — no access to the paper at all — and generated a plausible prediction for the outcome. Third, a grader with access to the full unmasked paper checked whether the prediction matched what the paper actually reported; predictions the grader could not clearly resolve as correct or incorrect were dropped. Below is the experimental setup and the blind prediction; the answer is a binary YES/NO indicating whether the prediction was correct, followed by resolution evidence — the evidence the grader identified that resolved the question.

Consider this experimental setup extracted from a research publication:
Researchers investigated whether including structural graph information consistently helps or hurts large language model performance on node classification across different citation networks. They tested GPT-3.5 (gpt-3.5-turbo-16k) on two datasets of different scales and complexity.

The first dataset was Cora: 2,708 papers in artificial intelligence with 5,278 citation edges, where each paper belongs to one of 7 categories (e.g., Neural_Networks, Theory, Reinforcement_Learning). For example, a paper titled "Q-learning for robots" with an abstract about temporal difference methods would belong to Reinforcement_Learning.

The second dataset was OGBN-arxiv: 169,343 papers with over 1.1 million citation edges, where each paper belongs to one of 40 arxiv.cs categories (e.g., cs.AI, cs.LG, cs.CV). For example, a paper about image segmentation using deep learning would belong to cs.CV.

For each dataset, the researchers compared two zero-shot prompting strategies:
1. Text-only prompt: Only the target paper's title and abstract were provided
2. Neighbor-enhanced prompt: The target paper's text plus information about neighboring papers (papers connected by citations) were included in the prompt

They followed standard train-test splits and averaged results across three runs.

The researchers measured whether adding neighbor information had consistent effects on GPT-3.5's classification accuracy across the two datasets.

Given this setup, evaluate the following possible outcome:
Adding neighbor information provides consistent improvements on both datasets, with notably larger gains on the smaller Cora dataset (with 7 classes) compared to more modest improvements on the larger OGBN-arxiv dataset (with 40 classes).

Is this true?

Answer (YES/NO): NO